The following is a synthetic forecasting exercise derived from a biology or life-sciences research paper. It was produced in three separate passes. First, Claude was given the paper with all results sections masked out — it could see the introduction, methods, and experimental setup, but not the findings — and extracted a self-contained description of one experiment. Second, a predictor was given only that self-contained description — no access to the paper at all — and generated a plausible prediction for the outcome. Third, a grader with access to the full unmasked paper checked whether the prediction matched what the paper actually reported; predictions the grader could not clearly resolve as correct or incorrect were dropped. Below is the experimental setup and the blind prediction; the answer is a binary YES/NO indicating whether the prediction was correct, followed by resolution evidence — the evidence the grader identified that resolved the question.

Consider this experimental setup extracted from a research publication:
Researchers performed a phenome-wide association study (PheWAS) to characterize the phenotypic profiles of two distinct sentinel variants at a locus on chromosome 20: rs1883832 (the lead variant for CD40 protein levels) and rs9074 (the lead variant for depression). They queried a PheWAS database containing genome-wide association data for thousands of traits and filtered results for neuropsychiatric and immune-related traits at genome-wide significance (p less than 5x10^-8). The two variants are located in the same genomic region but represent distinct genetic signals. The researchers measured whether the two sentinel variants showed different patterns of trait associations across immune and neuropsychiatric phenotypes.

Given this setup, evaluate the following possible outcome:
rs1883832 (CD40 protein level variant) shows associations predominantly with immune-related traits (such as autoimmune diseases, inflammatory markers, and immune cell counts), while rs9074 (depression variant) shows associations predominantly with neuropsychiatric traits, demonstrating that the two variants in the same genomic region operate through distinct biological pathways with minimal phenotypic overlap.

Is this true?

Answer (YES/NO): NO